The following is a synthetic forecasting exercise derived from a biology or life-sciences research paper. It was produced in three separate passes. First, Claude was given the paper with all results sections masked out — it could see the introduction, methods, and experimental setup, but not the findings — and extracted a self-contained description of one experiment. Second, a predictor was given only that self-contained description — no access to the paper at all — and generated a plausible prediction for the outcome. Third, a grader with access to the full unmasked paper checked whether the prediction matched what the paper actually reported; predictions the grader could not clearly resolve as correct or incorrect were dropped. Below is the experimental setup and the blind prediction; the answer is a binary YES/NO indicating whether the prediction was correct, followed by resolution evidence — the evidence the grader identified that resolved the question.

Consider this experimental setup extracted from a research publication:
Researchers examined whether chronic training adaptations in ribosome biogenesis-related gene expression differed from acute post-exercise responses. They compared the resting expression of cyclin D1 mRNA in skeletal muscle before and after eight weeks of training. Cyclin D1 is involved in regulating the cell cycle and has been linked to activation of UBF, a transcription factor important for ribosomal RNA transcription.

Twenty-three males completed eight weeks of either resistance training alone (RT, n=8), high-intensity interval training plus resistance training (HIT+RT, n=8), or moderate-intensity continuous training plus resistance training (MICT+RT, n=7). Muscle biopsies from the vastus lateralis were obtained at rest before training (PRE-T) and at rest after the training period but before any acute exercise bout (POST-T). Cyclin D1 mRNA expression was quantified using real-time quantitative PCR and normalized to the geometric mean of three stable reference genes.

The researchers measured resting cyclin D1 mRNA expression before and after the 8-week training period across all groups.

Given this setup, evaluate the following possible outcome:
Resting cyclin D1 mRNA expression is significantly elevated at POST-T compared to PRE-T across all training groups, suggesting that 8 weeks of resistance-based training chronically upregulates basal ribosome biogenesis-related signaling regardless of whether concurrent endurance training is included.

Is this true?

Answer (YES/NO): NO